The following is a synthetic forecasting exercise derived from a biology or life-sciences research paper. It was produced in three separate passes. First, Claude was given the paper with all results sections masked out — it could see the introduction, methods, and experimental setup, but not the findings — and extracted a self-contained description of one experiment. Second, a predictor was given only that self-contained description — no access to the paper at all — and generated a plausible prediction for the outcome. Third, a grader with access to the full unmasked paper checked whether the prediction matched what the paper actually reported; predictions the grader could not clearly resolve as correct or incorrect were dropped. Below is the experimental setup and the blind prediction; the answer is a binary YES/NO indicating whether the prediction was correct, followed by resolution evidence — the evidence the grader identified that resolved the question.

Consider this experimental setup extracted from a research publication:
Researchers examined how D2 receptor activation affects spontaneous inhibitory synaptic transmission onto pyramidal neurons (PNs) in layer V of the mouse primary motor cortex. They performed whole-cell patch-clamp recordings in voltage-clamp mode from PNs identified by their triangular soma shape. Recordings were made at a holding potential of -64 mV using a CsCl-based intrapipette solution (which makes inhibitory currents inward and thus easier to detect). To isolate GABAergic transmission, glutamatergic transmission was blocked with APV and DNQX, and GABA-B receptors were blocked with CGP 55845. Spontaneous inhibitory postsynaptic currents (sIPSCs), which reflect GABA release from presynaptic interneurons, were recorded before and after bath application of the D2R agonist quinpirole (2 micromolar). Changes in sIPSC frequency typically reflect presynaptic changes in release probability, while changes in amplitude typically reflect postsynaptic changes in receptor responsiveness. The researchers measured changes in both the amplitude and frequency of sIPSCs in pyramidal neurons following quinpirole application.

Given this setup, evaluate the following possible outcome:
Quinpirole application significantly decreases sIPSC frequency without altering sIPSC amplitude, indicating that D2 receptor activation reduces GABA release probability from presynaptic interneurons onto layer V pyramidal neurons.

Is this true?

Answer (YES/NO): NO